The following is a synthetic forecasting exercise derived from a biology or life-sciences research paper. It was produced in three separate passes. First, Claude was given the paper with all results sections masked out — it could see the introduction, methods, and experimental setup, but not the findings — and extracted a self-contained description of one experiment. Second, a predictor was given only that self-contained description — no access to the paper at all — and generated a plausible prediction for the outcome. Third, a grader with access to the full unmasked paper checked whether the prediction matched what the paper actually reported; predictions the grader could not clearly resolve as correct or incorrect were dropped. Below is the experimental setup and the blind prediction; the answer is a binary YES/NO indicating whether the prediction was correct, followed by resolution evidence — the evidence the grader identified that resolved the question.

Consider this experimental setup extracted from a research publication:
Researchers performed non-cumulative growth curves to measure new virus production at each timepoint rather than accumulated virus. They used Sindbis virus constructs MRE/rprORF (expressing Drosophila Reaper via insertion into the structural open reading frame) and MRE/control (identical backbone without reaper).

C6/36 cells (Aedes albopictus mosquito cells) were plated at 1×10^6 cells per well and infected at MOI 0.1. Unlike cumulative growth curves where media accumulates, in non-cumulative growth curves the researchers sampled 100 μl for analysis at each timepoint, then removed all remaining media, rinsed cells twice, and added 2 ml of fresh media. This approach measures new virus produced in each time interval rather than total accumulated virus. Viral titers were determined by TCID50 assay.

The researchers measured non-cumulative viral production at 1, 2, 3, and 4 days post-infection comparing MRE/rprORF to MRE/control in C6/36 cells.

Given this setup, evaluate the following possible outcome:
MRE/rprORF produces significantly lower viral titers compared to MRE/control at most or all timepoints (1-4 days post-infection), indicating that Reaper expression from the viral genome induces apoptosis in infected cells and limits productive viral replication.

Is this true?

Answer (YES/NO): NO